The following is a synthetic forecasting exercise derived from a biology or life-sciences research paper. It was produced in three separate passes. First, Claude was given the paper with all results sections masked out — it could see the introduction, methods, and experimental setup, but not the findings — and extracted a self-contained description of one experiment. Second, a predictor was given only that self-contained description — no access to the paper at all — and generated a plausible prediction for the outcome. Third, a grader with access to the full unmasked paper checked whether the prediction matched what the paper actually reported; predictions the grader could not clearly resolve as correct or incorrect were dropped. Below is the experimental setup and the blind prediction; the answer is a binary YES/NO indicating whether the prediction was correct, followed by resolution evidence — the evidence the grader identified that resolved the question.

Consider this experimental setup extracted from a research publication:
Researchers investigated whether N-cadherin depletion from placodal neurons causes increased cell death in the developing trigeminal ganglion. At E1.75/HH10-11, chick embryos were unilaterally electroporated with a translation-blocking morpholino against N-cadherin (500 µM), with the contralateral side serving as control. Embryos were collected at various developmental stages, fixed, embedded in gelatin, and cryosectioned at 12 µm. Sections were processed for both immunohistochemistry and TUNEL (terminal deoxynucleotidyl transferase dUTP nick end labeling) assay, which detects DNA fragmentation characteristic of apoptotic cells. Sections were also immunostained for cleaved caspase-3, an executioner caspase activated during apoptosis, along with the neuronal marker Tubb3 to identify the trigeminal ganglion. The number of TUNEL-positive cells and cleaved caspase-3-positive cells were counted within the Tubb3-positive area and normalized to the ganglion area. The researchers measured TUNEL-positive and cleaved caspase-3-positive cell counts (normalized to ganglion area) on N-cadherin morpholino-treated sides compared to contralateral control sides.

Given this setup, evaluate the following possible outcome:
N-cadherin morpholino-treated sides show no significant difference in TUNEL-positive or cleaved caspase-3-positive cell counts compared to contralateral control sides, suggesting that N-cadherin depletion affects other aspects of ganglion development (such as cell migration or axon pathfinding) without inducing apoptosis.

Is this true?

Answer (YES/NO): NO